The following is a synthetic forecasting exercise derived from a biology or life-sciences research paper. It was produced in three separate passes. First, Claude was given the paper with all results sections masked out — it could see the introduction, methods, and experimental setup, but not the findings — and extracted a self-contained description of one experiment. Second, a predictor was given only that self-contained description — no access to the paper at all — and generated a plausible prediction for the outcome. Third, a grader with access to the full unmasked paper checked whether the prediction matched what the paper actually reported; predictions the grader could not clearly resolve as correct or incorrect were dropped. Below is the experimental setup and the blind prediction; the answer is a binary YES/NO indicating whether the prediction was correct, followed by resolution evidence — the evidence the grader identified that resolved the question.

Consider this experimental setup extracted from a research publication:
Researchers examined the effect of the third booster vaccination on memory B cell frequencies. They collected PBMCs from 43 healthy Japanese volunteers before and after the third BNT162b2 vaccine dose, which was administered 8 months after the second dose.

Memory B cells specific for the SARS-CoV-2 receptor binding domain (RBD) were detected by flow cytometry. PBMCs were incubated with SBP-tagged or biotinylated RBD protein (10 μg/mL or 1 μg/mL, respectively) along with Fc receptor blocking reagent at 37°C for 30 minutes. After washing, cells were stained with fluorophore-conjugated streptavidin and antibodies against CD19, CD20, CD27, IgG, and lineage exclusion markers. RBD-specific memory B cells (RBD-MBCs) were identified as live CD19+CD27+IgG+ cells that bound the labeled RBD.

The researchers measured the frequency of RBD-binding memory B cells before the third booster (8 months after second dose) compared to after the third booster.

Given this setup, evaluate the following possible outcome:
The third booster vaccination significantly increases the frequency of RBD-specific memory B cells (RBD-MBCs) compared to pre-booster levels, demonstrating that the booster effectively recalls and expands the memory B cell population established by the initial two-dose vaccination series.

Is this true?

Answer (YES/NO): YES